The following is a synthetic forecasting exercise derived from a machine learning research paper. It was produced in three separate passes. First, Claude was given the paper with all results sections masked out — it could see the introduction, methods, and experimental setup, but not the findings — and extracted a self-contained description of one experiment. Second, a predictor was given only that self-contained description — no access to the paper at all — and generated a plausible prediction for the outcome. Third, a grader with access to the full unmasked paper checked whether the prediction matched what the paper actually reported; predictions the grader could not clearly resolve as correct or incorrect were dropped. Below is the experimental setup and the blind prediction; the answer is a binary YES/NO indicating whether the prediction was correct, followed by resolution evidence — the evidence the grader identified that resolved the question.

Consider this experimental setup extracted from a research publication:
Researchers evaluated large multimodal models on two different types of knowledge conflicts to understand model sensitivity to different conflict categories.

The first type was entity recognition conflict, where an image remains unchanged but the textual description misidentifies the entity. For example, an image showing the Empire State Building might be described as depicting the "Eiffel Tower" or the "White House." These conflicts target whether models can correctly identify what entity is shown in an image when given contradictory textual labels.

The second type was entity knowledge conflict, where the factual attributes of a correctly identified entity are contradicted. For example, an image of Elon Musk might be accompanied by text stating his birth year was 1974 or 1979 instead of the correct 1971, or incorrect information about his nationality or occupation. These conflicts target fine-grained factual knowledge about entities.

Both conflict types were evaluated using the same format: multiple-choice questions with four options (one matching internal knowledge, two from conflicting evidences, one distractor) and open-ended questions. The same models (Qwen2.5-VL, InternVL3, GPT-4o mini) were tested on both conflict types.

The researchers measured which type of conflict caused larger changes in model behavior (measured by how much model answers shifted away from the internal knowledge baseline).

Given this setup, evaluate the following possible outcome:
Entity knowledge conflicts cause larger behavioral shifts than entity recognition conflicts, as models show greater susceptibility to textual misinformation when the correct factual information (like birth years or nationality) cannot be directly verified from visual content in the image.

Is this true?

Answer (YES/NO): YES